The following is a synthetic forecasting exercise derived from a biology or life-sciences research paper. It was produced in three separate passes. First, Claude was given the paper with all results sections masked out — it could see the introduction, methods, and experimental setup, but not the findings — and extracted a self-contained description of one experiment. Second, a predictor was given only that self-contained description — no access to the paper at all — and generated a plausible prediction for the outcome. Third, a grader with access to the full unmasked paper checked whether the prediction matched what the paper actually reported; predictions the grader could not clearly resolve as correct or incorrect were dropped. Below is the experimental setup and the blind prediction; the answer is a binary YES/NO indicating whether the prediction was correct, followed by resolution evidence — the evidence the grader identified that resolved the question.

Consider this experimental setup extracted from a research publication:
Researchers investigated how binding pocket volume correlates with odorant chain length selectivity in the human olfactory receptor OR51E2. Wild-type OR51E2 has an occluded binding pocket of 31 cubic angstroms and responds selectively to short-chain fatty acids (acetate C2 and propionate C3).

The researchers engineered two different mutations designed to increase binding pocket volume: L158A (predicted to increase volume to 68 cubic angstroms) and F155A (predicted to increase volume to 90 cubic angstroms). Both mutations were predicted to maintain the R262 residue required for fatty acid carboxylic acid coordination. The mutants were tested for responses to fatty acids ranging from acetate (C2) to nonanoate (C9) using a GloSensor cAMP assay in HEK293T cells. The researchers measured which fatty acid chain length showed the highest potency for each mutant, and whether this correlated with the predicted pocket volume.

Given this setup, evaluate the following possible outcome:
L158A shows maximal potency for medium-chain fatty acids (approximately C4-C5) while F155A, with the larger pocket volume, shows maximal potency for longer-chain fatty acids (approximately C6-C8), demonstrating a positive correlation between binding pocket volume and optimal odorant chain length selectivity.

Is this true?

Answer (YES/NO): NO